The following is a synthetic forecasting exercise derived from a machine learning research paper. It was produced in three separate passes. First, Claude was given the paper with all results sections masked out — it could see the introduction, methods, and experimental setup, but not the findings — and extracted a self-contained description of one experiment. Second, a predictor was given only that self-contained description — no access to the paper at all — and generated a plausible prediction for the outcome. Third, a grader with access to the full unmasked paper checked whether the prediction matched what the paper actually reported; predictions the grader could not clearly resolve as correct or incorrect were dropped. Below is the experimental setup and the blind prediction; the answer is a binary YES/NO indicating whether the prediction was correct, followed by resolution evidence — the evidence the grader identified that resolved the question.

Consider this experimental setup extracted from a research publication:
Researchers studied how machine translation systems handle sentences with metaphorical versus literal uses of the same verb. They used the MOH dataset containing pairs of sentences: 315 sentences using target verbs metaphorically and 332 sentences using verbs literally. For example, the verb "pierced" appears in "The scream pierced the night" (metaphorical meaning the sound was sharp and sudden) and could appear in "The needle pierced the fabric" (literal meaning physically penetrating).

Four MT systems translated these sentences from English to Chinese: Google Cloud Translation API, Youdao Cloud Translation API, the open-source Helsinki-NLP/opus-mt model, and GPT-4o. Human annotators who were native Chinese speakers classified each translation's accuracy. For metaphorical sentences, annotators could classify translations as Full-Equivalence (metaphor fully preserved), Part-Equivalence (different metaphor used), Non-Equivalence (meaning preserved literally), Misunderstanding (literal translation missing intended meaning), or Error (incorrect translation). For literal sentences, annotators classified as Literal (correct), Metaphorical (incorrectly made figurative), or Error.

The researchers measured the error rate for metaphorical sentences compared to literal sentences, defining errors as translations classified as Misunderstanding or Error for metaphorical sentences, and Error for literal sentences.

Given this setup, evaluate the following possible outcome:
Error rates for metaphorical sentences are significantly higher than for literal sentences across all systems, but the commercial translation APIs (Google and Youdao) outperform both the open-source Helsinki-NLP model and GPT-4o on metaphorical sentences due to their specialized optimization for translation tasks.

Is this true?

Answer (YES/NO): YES